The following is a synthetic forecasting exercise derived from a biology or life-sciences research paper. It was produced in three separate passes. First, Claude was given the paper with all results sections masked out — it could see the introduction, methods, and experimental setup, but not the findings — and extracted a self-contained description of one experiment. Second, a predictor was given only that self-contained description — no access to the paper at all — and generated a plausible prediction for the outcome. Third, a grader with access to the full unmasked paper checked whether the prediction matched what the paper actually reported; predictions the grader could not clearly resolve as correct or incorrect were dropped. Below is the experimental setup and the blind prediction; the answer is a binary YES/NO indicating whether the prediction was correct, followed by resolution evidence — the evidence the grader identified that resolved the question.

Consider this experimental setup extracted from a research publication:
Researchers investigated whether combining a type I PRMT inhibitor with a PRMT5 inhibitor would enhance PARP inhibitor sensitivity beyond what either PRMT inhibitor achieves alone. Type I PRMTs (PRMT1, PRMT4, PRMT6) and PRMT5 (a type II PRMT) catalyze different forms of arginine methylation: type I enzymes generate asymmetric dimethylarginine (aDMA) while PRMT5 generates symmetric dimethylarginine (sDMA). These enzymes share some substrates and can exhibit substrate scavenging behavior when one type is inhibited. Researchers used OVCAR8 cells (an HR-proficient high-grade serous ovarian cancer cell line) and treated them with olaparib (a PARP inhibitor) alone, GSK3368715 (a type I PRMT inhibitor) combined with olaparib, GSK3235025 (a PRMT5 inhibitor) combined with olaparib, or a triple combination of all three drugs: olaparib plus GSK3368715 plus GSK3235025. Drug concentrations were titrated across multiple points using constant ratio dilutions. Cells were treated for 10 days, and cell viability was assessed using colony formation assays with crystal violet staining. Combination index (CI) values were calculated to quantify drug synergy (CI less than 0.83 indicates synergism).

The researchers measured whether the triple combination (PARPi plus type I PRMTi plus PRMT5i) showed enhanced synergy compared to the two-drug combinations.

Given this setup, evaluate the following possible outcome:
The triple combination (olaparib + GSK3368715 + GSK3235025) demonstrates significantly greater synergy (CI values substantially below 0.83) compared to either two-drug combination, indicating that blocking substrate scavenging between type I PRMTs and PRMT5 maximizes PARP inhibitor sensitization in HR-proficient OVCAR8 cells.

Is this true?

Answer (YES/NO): YES